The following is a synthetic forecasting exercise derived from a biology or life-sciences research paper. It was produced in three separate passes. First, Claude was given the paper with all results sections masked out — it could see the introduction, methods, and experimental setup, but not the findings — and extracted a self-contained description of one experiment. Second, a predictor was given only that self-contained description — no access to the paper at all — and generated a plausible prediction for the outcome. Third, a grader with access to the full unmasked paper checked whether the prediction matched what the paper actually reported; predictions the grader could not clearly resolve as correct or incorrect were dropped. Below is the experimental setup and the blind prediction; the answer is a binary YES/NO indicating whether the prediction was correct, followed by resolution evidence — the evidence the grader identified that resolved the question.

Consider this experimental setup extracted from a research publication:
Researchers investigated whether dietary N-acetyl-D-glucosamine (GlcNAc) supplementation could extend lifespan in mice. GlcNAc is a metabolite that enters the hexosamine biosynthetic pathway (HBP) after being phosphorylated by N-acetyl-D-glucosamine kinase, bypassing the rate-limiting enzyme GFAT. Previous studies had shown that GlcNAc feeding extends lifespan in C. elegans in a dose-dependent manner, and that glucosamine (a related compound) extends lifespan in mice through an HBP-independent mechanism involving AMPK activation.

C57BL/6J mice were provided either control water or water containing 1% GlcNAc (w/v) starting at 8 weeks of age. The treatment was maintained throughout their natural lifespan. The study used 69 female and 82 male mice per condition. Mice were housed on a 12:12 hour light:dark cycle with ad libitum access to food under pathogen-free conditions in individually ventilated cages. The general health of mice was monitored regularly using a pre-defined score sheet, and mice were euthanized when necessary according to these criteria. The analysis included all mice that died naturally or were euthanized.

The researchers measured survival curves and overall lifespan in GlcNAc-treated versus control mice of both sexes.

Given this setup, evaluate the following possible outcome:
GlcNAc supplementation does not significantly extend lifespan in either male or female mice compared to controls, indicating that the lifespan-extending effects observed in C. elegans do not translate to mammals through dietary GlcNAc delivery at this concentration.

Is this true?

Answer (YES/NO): YES